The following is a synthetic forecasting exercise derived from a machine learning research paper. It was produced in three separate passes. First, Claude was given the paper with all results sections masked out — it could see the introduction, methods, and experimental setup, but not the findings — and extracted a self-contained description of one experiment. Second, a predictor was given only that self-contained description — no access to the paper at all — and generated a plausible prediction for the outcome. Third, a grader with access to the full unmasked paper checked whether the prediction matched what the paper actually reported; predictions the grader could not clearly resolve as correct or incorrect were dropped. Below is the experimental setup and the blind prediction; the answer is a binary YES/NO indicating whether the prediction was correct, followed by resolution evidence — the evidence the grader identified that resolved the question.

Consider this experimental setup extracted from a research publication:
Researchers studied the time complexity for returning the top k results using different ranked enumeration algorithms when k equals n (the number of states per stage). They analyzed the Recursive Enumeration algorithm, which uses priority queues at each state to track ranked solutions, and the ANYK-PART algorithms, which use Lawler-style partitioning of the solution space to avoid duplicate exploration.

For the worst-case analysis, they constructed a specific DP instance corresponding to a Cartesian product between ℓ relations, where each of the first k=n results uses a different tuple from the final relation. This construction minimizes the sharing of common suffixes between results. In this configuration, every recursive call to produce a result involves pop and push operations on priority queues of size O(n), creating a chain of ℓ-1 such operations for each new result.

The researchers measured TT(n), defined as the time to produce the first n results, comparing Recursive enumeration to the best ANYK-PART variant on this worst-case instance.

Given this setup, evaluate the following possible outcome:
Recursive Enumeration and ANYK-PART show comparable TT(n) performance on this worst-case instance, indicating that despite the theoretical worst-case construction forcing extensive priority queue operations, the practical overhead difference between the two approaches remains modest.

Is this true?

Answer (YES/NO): NO